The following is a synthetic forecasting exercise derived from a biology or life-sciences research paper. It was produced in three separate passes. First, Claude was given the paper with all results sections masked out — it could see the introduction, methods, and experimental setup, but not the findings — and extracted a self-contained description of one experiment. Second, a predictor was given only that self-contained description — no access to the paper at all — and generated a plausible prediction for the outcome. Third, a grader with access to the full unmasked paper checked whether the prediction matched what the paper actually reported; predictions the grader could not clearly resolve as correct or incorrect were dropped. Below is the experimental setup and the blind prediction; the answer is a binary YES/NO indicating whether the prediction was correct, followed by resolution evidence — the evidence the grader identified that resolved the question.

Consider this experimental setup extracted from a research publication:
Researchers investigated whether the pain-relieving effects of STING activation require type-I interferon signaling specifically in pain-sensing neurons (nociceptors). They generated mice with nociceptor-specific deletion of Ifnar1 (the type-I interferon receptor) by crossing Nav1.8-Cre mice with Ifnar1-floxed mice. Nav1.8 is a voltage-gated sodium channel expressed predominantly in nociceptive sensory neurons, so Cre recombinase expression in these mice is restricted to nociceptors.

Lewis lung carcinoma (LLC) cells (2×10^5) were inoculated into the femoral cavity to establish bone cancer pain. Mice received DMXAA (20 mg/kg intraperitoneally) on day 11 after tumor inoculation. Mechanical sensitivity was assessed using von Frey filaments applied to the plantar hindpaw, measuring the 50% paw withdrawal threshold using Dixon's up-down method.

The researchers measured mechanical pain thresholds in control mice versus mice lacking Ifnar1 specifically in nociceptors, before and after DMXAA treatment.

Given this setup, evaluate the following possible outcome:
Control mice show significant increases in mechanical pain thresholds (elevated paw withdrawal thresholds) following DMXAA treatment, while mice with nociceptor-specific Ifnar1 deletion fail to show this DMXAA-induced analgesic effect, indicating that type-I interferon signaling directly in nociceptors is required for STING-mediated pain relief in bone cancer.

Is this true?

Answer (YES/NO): YES